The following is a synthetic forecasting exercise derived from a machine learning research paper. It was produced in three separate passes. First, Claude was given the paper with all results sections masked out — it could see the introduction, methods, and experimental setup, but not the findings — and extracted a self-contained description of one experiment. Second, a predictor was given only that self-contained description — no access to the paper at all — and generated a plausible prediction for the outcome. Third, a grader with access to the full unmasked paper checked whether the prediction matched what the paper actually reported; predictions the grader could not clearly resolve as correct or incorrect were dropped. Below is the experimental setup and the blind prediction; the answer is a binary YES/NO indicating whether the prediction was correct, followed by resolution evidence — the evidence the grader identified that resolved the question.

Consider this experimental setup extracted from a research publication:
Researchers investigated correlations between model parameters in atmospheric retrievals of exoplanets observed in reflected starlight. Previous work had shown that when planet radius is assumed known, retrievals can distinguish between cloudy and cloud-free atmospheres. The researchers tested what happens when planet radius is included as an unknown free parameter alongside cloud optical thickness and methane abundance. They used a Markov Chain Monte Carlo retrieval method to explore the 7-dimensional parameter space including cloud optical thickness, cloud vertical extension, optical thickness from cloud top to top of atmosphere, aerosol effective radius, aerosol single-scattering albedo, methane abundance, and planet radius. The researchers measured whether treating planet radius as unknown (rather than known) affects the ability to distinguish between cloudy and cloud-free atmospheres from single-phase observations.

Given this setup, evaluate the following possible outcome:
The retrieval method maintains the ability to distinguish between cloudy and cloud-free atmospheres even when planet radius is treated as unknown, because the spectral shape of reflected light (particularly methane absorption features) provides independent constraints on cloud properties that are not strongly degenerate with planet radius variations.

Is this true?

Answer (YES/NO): NO